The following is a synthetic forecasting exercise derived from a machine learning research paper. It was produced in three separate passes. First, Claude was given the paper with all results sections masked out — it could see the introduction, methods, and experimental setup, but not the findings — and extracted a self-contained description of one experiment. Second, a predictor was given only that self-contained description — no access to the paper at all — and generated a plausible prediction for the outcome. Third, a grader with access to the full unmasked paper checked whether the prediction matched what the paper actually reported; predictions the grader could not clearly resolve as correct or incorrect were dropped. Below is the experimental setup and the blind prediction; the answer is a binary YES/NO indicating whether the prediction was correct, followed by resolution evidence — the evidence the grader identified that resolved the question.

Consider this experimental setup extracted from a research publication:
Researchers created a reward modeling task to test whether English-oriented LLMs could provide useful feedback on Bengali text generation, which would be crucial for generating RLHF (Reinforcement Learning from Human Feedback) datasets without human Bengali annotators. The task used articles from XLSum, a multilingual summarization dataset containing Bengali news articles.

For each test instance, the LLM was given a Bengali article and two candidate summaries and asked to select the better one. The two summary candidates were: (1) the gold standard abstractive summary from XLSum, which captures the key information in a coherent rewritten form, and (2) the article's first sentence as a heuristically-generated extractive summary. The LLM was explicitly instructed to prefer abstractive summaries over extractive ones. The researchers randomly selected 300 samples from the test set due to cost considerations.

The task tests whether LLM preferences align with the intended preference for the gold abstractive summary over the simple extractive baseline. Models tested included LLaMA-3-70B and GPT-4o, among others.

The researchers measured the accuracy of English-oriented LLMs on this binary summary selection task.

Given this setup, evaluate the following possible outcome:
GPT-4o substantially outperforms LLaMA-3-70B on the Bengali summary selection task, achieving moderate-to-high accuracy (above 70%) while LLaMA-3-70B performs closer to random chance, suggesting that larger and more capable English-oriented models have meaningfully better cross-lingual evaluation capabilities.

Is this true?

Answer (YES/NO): NO